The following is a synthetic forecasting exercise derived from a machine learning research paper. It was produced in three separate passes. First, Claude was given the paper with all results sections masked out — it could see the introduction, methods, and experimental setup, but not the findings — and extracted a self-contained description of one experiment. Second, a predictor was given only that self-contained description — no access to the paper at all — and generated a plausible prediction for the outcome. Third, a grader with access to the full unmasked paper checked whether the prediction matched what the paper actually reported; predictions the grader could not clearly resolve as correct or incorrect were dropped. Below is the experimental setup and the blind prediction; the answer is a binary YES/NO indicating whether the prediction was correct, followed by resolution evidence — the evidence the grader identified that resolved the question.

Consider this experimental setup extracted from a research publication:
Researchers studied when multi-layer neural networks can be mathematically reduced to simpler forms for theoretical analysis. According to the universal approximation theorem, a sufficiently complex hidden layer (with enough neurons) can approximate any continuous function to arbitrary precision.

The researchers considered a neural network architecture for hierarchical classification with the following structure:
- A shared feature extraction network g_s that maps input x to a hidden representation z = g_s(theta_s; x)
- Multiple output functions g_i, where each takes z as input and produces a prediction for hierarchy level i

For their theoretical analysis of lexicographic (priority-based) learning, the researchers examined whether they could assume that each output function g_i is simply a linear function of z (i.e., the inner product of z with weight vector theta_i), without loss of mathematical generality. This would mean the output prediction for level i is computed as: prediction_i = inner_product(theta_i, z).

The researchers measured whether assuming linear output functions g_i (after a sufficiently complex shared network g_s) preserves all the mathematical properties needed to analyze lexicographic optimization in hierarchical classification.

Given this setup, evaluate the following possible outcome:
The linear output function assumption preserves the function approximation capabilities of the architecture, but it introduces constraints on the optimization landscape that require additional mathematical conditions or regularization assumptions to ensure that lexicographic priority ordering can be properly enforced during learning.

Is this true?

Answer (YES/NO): NO